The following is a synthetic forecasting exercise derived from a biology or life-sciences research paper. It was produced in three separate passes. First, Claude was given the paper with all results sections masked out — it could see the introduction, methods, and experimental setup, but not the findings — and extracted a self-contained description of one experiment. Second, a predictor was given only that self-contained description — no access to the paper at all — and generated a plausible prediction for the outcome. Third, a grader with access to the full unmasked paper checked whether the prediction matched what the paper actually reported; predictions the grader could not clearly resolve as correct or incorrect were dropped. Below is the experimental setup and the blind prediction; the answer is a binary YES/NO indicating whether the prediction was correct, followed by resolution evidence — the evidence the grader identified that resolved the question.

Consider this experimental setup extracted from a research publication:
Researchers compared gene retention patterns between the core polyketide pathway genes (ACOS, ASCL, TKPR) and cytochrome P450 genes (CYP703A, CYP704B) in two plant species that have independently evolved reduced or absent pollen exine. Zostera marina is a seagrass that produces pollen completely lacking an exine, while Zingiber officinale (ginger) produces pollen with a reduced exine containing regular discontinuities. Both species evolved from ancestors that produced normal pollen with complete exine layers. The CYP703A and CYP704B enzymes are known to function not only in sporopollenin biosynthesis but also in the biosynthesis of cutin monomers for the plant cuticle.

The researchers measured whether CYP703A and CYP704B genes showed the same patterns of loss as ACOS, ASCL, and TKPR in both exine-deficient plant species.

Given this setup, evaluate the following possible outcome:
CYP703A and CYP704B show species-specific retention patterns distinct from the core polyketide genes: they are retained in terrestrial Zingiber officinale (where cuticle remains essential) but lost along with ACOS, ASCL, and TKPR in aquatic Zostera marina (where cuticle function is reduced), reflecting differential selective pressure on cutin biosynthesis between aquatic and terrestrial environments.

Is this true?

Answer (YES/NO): NO